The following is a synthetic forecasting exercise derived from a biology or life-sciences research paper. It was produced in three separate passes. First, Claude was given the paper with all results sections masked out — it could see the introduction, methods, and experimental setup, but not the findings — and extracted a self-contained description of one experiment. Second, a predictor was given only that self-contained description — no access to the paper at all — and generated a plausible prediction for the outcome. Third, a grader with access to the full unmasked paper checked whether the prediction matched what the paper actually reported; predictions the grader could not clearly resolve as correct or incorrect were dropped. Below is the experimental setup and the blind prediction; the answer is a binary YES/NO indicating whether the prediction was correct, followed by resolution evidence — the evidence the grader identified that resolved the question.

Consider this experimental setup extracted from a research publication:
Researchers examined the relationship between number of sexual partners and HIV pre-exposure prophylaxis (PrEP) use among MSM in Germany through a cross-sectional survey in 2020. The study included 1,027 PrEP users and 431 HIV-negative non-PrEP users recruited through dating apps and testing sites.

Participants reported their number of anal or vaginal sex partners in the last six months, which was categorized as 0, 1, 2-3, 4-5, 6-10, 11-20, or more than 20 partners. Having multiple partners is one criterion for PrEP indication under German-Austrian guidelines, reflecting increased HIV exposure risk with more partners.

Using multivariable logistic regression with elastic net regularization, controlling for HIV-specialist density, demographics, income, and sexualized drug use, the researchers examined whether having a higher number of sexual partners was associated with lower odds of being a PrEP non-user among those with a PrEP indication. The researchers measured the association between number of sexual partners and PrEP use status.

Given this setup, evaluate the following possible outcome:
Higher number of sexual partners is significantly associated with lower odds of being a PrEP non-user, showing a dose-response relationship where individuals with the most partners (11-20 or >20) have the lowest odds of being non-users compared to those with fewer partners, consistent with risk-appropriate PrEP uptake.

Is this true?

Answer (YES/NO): NO